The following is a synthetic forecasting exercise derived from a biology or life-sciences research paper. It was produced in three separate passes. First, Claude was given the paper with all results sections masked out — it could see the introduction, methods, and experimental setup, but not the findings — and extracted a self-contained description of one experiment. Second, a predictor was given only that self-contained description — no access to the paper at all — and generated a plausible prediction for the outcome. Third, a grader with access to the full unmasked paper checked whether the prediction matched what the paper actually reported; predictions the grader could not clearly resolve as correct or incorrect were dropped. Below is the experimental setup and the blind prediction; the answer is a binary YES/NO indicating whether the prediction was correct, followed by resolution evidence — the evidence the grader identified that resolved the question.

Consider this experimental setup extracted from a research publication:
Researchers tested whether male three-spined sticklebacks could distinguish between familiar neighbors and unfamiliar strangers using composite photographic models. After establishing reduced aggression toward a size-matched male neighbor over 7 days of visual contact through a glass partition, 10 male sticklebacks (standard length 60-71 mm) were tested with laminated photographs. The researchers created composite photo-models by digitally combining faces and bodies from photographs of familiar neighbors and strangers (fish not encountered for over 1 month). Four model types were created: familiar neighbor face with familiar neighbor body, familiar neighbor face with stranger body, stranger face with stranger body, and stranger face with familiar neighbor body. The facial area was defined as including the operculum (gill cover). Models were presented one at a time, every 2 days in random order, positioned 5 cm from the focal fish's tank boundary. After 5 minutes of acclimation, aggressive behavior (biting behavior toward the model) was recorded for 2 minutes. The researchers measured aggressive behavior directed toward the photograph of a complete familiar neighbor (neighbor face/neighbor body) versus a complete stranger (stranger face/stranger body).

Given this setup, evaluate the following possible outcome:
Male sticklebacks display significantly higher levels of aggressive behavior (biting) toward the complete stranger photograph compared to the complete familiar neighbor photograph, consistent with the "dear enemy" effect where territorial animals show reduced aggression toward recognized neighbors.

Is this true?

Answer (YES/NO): YES